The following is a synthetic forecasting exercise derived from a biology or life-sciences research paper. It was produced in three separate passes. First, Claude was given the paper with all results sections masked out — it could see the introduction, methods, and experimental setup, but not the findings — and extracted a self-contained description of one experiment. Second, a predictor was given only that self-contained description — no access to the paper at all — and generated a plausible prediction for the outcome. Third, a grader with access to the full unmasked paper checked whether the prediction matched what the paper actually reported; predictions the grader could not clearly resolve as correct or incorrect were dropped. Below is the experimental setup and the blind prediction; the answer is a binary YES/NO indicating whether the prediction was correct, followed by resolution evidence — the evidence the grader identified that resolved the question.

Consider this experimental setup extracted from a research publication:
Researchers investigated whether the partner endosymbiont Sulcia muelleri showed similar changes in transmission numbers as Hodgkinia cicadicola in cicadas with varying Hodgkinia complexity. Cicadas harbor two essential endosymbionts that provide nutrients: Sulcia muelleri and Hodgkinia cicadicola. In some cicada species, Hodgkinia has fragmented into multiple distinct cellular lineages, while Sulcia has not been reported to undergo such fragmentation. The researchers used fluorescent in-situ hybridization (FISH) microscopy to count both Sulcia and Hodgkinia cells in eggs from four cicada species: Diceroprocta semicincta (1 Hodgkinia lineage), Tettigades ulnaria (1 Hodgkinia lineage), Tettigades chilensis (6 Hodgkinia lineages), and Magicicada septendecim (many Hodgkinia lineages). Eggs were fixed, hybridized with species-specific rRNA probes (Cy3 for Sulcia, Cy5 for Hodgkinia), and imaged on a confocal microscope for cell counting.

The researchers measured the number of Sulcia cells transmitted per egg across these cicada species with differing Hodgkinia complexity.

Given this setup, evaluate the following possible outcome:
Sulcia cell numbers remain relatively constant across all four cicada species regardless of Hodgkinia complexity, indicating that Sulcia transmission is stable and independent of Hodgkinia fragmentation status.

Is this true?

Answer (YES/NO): YES